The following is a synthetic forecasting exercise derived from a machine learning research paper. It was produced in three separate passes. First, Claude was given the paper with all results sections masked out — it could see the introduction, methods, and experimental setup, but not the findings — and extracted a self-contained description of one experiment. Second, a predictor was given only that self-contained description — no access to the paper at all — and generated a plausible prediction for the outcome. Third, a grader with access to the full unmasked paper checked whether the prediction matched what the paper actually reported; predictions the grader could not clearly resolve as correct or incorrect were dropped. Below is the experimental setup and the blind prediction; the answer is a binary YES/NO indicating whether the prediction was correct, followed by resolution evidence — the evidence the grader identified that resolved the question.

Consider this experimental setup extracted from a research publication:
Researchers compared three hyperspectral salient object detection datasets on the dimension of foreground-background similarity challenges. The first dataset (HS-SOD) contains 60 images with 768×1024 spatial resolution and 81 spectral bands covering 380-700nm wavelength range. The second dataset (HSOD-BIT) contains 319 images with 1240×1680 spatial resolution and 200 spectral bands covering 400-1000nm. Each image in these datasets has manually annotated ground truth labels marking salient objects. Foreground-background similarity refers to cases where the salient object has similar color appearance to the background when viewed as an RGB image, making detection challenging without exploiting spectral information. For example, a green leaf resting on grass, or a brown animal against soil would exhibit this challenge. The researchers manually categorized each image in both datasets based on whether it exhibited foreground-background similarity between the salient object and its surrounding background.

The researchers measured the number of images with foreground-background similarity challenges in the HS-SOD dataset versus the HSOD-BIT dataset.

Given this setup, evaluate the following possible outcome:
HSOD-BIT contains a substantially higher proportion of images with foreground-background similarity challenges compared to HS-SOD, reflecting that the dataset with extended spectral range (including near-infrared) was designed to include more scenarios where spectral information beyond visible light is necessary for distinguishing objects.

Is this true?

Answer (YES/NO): YES